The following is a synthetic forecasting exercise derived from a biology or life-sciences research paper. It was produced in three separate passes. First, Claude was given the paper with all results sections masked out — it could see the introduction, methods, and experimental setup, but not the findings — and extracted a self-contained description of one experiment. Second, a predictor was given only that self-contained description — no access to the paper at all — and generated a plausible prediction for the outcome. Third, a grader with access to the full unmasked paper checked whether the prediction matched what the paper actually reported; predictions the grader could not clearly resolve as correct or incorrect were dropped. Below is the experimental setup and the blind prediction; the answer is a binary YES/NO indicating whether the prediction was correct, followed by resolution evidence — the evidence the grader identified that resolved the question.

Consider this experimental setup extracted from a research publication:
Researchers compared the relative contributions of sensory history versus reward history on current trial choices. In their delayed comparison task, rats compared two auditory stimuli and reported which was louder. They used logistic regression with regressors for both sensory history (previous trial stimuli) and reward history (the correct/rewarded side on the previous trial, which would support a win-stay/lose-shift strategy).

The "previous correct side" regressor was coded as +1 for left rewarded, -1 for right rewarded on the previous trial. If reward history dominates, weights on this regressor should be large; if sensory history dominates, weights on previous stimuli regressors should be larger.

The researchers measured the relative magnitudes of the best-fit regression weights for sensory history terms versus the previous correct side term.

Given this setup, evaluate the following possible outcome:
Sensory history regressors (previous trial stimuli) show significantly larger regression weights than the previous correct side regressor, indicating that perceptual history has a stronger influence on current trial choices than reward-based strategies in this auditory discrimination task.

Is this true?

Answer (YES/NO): YES